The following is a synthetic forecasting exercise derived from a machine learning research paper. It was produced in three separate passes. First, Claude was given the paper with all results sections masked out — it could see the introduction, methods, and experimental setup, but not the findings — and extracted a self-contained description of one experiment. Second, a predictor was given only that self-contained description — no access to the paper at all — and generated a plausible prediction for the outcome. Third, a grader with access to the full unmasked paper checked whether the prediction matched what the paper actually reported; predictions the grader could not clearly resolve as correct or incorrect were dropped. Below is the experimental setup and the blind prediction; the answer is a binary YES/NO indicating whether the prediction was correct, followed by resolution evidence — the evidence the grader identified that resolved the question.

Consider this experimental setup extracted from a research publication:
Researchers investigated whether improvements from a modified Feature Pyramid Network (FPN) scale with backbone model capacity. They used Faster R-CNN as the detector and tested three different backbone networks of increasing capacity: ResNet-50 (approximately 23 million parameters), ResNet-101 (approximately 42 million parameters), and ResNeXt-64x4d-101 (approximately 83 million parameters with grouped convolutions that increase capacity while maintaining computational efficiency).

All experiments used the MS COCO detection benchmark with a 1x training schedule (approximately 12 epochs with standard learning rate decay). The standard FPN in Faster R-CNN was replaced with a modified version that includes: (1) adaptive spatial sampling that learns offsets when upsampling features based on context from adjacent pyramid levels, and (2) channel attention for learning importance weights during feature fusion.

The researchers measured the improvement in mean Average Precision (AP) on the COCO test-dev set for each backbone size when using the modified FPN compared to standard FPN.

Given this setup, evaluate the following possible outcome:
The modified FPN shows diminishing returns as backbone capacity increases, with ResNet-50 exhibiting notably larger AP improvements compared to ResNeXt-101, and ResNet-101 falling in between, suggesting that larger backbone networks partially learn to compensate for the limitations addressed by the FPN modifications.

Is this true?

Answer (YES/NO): NO